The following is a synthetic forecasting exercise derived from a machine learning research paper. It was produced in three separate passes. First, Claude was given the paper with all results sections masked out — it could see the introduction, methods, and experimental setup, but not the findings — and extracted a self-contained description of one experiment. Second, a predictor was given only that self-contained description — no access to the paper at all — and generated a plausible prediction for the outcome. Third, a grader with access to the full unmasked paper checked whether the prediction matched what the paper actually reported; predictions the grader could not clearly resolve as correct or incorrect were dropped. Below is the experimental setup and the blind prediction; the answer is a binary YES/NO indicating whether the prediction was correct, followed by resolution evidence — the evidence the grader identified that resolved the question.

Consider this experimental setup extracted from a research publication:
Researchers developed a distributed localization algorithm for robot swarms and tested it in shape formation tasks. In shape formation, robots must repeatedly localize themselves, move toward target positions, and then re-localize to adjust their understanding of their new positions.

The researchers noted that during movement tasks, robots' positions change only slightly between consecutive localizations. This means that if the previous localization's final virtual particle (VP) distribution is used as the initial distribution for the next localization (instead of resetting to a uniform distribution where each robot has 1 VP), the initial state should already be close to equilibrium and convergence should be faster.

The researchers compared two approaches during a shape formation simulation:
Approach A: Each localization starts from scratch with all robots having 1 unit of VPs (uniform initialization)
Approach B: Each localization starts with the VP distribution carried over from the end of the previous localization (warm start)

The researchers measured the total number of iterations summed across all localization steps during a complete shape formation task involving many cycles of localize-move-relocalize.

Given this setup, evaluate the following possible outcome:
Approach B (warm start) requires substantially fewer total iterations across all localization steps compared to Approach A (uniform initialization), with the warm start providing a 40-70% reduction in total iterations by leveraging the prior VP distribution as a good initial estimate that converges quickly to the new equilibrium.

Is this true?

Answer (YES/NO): NO